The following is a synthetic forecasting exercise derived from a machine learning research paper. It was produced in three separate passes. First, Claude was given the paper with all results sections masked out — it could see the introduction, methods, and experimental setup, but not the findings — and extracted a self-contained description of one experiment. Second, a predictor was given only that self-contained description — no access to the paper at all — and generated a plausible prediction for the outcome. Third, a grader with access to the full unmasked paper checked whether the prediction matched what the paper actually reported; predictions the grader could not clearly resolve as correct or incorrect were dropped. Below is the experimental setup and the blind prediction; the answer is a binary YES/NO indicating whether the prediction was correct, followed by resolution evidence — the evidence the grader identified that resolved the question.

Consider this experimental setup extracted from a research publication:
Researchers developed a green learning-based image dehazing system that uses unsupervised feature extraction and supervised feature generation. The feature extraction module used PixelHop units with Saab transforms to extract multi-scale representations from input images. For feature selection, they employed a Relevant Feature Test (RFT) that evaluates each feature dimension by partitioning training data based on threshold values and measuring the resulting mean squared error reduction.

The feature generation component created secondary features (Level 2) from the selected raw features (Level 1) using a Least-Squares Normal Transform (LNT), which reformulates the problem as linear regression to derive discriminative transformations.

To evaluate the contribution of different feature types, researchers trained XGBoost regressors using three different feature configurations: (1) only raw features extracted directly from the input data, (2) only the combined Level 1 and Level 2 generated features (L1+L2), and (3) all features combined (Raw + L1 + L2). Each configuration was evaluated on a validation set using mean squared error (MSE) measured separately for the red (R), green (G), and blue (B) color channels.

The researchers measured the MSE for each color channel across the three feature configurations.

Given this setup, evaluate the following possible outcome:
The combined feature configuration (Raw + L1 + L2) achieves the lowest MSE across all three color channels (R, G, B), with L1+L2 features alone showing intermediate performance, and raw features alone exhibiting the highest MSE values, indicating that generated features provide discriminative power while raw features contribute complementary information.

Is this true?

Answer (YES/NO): NO